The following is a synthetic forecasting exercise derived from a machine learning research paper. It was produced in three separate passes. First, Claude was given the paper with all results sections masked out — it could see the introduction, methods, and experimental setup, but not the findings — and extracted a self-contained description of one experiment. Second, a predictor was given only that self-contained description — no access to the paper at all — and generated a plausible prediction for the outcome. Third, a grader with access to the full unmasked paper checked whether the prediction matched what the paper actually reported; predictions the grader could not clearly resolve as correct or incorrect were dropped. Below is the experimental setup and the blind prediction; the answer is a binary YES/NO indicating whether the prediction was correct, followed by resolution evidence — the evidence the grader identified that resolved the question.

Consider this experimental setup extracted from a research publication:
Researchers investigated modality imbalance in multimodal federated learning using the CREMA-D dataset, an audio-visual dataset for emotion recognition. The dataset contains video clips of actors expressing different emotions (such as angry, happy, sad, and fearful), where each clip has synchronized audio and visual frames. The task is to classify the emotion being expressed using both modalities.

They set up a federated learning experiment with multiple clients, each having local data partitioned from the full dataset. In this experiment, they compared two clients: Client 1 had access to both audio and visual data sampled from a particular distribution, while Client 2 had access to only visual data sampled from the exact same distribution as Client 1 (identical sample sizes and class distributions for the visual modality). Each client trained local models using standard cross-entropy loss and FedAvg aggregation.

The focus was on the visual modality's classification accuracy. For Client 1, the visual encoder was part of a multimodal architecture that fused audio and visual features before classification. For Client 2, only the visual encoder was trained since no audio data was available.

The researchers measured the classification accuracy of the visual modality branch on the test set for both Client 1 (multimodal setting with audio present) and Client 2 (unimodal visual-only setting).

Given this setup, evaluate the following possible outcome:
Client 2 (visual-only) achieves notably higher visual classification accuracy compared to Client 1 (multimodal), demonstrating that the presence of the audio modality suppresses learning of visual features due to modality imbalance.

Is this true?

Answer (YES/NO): YES